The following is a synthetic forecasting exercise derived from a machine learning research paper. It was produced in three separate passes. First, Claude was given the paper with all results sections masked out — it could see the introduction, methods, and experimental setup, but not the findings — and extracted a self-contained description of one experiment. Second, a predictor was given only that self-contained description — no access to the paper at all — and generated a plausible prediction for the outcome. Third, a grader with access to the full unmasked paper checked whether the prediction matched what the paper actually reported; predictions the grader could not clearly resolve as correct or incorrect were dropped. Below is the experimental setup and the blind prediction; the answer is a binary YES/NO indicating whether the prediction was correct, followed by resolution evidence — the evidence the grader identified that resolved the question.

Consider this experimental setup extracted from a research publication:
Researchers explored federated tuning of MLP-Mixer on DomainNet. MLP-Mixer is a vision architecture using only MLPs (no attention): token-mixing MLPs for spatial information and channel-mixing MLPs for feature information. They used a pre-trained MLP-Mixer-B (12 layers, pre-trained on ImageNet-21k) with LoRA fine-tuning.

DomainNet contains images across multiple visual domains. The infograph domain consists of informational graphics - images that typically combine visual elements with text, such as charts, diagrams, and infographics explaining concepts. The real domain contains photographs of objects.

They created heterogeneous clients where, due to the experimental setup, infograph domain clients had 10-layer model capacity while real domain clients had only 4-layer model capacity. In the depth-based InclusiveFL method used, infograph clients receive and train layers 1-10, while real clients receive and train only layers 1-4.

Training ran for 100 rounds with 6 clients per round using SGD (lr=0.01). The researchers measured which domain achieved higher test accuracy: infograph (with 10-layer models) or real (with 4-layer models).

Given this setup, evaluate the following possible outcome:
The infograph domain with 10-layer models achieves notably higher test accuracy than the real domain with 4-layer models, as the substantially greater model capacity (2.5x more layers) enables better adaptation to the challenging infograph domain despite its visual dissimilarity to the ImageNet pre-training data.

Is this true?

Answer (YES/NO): NO